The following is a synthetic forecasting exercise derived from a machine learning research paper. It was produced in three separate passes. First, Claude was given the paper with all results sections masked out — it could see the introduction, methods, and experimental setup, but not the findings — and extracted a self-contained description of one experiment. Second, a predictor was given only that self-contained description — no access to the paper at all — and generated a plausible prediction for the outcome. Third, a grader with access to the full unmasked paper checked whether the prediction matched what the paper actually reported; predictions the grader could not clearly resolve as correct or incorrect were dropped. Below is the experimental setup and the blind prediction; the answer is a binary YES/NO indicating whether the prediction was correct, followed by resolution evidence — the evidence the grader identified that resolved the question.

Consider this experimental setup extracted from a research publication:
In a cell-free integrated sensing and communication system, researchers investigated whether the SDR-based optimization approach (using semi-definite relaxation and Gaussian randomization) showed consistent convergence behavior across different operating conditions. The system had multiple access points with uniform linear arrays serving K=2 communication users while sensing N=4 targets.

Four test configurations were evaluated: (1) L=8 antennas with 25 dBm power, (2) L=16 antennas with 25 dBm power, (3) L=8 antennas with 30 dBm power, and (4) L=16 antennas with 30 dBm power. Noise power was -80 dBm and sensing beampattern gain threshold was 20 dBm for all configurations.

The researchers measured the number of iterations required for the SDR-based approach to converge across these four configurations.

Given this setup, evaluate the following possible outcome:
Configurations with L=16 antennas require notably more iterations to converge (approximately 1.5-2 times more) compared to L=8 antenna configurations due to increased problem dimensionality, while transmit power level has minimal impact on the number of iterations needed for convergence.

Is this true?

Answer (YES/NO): NO